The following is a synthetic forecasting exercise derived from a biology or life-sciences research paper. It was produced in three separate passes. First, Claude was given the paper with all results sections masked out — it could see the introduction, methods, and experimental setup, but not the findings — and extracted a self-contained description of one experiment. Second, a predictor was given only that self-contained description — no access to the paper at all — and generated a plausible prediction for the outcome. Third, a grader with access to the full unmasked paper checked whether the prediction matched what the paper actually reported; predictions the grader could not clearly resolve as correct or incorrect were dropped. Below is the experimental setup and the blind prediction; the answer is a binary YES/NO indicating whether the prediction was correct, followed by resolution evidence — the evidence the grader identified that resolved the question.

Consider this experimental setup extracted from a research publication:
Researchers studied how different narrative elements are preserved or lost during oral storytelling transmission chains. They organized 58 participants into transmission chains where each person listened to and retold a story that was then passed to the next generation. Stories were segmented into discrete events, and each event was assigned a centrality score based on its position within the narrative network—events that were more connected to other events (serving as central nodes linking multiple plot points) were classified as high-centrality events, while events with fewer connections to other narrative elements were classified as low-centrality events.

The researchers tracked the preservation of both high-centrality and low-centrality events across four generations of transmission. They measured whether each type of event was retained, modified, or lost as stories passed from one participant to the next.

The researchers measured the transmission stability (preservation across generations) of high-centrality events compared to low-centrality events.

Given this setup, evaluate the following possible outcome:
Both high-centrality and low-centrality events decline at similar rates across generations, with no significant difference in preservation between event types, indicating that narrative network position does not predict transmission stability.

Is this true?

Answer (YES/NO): NO